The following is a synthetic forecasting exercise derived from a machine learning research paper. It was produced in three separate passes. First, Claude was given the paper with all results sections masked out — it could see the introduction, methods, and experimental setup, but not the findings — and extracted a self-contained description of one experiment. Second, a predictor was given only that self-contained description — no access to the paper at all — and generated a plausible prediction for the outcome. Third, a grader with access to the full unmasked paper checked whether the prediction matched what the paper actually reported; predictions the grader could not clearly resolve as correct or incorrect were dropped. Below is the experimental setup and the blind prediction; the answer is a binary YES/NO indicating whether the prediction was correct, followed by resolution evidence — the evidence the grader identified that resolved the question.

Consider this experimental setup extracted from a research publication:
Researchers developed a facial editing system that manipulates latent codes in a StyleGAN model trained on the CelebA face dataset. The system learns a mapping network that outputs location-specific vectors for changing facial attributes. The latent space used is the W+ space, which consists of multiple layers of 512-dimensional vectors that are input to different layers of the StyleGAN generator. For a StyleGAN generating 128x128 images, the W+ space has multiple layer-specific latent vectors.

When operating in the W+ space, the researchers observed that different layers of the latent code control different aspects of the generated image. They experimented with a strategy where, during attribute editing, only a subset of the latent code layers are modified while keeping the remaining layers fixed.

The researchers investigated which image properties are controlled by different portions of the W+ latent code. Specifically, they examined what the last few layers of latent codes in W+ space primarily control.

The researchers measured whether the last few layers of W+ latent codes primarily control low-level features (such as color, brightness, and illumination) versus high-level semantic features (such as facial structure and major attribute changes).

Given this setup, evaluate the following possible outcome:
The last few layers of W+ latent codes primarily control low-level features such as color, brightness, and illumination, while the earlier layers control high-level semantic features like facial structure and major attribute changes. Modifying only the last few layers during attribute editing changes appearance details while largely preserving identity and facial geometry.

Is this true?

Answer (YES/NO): YES